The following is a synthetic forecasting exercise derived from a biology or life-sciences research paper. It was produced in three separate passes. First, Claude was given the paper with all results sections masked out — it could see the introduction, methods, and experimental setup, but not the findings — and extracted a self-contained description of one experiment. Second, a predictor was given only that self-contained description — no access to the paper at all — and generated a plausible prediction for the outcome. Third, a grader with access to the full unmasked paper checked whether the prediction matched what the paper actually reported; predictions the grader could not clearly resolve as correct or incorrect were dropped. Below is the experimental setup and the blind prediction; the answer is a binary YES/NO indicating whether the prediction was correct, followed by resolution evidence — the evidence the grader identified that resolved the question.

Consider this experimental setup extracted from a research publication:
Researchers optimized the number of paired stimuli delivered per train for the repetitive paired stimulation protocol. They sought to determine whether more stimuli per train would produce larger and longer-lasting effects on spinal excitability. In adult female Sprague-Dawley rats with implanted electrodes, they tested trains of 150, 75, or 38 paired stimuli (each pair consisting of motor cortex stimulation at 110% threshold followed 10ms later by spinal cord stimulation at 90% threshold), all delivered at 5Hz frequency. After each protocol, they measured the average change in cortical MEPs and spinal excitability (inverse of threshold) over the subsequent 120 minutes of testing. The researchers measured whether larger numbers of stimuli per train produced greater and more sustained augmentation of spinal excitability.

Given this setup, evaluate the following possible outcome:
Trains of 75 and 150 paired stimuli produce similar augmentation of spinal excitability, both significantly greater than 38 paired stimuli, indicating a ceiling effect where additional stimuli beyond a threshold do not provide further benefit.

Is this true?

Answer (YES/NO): NO